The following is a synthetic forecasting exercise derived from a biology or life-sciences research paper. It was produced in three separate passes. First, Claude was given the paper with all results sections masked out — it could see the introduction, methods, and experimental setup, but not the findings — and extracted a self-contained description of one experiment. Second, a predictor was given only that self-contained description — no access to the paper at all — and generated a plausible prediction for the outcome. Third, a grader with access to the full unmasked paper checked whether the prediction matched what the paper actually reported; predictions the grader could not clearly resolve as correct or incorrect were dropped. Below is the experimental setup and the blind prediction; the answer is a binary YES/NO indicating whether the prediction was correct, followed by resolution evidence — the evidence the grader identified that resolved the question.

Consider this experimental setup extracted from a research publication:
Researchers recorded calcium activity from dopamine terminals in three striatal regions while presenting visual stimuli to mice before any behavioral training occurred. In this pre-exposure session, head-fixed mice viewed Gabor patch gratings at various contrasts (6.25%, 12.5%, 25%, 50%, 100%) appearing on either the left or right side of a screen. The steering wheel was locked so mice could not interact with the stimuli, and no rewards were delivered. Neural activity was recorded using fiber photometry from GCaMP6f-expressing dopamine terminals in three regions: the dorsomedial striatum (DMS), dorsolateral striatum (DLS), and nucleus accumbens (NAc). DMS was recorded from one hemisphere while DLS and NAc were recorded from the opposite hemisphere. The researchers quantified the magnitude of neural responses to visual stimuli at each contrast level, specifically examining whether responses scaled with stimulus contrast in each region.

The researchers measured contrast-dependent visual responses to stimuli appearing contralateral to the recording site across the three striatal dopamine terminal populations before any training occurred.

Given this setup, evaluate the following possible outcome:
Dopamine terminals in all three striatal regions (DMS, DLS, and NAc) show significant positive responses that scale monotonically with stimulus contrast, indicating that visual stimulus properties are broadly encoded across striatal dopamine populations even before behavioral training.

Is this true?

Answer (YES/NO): NO